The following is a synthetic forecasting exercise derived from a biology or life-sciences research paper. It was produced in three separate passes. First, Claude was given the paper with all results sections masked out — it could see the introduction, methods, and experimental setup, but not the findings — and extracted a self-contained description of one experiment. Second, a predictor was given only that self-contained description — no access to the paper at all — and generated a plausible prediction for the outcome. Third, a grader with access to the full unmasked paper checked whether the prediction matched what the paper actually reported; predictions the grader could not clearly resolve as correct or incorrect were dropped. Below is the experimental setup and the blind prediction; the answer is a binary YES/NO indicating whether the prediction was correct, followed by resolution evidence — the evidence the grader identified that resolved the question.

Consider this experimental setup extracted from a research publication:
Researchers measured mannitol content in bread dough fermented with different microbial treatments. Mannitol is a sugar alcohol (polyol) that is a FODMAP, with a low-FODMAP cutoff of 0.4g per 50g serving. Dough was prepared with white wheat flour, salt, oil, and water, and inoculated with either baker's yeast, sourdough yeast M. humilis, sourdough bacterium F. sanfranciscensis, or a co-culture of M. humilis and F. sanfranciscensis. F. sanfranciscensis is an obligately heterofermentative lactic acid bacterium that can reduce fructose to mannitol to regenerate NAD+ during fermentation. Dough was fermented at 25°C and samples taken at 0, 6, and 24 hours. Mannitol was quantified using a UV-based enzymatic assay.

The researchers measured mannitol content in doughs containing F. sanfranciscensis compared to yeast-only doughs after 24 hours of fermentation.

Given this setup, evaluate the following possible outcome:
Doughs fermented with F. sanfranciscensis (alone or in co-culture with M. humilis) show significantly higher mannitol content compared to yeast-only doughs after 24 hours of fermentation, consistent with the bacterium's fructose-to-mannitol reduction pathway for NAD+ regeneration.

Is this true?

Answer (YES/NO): NO